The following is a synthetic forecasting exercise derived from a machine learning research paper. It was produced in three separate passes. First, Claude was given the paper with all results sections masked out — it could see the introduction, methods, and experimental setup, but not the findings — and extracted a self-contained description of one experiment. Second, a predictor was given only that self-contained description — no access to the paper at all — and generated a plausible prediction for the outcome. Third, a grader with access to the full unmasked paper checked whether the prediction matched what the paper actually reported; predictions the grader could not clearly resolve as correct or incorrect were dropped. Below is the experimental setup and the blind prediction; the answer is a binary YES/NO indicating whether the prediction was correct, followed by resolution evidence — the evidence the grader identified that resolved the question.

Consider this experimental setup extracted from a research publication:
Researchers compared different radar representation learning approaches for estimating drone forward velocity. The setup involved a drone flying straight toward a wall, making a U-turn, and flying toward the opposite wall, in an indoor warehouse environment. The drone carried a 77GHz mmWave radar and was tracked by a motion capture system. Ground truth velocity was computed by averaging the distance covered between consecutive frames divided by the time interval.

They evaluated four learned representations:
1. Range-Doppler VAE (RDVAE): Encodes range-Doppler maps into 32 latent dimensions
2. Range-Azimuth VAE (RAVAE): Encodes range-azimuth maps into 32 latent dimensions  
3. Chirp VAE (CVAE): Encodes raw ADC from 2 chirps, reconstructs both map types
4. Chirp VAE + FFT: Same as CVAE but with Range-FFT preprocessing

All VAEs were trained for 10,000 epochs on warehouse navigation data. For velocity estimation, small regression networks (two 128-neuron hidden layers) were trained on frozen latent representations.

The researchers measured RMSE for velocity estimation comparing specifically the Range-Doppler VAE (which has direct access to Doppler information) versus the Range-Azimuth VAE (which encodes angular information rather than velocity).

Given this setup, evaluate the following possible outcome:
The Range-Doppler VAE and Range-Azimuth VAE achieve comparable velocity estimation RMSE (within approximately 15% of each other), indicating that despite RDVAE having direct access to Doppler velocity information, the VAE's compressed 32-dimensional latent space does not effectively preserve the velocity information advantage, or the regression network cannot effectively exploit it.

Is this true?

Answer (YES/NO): NO